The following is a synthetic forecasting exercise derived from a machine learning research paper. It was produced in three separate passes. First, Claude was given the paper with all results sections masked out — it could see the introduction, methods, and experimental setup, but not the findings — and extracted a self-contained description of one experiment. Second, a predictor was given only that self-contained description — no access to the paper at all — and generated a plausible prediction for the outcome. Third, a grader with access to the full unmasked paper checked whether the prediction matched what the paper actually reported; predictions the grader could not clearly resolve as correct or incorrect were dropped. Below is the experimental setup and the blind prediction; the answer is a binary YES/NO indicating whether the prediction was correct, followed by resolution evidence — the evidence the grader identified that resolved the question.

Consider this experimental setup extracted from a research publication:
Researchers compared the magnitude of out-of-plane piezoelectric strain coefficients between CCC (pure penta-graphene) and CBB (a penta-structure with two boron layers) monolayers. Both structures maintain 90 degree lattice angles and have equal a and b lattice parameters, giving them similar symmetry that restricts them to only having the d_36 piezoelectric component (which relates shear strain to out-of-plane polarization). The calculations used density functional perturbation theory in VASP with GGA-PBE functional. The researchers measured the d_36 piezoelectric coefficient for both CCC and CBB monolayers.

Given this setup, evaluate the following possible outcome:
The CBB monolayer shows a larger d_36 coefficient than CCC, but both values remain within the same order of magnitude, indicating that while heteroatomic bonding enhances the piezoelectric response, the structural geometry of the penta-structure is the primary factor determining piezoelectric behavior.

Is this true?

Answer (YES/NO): NO